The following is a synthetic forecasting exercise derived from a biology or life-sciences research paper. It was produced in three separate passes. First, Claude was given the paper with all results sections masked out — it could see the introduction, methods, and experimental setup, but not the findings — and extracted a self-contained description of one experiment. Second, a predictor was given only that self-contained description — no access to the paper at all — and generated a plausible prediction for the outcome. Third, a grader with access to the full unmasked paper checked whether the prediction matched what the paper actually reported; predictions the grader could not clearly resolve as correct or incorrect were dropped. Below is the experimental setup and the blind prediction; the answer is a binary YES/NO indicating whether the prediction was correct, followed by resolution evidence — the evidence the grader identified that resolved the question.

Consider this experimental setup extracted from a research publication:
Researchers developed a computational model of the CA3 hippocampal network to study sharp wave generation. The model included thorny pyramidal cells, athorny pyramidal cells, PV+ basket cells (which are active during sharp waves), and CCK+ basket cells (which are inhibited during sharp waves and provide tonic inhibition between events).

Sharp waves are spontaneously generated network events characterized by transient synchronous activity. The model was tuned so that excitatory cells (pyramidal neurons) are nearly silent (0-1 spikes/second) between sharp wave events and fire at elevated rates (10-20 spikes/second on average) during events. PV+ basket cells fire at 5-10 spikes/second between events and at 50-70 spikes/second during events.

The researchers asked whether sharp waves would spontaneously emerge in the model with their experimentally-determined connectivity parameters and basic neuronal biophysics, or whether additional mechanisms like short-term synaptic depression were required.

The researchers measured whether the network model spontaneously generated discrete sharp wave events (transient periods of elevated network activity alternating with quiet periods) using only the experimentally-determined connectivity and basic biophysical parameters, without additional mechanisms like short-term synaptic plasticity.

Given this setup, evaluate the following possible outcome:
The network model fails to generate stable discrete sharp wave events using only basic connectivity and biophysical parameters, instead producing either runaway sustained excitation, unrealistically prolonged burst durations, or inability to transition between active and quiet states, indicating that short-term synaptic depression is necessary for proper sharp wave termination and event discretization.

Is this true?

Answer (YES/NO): NO